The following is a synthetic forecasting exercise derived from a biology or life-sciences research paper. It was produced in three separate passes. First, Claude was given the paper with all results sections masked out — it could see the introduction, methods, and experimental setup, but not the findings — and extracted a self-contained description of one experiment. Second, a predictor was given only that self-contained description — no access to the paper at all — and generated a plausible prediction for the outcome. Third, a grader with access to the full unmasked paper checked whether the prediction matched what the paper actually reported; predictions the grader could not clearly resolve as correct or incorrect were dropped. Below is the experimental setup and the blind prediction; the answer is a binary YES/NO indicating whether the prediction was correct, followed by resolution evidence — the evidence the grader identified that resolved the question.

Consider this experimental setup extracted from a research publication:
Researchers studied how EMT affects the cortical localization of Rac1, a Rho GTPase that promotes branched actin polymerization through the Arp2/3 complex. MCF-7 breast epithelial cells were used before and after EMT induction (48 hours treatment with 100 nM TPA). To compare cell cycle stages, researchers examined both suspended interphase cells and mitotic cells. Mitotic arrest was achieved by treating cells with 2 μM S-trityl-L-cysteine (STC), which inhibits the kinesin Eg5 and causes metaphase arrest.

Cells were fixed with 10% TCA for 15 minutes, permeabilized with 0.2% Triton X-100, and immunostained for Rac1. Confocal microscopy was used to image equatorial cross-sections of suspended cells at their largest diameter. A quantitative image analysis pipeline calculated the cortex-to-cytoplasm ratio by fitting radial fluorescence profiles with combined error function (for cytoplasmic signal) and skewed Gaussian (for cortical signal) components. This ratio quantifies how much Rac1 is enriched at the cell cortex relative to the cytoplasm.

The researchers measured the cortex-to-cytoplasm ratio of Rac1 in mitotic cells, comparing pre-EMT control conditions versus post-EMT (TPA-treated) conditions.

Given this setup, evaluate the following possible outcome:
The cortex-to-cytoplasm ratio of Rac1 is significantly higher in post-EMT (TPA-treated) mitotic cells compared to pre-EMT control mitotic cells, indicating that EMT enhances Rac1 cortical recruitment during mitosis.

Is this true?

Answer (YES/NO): YES